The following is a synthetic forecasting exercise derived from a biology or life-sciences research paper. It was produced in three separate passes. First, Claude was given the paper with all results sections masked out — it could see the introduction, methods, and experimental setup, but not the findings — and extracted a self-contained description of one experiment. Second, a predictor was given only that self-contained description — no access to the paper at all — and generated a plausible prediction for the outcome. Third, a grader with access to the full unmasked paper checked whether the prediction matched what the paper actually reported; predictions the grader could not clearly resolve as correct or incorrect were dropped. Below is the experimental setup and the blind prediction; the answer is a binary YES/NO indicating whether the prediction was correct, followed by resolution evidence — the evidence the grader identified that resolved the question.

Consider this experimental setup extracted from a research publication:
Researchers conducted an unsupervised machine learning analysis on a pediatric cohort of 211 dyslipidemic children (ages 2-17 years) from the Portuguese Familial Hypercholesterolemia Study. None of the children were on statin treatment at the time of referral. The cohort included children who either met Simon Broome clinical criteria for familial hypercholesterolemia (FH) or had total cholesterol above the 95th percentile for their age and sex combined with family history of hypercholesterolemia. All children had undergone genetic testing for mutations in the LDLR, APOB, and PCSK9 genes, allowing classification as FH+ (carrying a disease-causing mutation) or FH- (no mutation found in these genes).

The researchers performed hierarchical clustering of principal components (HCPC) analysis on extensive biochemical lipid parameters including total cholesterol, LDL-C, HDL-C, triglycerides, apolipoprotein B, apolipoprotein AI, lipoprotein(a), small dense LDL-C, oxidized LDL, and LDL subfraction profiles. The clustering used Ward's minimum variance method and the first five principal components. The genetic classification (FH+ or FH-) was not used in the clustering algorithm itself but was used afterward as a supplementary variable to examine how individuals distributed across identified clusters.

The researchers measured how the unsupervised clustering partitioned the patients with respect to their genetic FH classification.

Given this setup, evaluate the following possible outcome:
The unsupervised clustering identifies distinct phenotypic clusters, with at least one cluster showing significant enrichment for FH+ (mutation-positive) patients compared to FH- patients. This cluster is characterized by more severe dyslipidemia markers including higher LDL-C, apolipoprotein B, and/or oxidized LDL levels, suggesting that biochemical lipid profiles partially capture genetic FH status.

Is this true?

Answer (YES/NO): YES